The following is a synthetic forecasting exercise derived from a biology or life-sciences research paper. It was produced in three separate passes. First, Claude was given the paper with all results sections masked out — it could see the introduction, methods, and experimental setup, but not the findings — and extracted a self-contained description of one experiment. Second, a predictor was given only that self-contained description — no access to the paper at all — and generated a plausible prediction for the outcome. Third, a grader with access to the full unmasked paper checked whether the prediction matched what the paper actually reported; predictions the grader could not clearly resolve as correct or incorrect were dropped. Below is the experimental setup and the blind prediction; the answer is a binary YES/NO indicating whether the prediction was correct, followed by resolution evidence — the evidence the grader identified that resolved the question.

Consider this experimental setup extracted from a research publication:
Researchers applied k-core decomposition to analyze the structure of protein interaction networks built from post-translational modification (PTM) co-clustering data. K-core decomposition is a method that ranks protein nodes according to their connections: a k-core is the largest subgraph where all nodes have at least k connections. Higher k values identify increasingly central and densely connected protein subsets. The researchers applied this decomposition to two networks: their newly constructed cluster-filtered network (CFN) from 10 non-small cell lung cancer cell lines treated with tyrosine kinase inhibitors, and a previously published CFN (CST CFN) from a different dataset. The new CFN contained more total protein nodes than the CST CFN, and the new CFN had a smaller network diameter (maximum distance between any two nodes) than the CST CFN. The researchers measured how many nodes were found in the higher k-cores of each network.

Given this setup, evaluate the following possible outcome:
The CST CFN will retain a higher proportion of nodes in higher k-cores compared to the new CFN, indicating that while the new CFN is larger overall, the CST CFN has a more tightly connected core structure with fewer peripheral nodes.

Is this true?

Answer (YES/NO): NO